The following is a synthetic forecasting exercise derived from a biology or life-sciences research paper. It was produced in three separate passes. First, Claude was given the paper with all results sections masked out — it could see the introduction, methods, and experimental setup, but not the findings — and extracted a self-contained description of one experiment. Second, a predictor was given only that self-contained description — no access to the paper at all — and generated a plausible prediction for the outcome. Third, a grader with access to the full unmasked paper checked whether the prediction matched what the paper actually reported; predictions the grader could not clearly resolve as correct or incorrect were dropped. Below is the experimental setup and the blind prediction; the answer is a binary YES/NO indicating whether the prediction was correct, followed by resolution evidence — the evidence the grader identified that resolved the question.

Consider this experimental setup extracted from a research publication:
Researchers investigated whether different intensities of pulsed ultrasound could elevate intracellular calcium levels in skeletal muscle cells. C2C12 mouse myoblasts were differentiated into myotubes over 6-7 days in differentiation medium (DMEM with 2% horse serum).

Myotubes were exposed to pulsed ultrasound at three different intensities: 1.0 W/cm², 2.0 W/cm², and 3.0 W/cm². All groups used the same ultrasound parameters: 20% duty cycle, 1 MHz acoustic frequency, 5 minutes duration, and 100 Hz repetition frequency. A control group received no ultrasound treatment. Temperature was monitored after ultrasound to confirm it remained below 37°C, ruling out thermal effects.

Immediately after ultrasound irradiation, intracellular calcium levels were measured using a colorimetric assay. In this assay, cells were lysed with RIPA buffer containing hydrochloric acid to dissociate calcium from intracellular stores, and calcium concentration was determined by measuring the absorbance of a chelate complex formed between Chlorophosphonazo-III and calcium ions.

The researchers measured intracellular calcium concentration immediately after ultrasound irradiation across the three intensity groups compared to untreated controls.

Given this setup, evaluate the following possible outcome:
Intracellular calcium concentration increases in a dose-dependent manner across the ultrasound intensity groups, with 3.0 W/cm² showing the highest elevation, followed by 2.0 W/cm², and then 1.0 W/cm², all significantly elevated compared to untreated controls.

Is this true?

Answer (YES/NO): NO